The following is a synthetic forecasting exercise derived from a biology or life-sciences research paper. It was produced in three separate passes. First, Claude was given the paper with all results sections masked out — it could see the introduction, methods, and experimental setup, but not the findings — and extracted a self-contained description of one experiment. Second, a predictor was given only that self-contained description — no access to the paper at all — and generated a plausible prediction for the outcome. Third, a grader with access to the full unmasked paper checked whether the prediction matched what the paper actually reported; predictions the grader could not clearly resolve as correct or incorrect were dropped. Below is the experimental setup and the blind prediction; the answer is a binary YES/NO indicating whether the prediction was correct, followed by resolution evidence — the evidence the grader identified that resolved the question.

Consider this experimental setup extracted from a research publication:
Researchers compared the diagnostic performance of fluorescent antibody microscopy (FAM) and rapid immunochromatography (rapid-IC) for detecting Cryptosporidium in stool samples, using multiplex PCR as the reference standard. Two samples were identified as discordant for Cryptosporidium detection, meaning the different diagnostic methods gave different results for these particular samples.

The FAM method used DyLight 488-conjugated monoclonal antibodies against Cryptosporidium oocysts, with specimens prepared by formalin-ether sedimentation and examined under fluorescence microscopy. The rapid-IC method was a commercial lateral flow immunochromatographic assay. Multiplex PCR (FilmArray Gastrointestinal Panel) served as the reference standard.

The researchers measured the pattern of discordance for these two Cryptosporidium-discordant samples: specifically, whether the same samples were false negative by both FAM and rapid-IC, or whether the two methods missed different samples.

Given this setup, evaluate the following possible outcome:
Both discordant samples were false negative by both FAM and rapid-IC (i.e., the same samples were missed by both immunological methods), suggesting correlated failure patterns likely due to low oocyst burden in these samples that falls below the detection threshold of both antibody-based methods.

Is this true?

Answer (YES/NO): NO